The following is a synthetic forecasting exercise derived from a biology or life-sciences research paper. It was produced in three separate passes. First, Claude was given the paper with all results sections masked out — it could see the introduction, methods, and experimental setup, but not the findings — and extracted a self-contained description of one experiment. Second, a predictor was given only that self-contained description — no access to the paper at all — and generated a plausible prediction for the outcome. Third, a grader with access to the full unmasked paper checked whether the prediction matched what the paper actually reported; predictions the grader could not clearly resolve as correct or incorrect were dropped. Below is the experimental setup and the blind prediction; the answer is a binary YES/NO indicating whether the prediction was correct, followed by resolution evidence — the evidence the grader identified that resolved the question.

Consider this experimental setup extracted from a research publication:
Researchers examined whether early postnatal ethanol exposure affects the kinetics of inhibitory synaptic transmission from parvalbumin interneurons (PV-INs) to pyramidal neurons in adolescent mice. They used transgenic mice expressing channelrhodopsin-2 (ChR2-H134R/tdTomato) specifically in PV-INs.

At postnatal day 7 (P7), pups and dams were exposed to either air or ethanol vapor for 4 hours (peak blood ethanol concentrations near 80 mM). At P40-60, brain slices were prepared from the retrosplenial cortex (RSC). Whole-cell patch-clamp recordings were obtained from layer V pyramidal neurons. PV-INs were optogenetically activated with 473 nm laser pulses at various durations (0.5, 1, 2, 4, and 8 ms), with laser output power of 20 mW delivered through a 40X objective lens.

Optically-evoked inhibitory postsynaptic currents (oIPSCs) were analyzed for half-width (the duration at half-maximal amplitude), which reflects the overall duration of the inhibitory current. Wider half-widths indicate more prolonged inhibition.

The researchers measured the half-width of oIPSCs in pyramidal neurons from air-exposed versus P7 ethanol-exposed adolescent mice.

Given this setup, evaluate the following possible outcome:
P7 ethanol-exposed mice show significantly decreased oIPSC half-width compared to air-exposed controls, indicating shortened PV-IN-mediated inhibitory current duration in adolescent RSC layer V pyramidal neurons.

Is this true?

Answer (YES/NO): NO